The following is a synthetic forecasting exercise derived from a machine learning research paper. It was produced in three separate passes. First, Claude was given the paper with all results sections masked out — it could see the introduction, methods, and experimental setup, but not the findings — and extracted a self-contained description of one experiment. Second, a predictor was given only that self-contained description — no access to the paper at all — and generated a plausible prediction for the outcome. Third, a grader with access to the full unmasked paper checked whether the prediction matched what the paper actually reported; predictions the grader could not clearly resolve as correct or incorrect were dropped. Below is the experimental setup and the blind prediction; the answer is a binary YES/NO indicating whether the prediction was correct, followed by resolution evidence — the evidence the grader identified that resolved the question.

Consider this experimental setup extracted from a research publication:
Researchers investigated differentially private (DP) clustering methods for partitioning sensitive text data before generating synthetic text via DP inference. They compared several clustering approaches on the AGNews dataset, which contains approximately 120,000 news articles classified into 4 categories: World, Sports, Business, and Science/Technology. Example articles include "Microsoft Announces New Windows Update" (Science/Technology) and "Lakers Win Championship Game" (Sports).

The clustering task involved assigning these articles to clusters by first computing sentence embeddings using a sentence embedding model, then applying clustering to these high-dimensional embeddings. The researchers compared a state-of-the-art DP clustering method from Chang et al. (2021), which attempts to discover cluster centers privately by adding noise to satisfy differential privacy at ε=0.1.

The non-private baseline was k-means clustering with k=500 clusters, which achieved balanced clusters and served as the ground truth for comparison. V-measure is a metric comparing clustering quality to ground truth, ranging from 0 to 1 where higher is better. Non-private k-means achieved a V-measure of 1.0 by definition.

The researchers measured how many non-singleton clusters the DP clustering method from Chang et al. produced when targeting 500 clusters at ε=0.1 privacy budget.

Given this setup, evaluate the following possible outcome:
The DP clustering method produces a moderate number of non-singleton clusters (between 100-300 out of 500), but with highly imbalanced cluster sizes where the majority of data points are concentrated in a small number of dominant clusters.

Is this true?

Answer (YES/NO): NO